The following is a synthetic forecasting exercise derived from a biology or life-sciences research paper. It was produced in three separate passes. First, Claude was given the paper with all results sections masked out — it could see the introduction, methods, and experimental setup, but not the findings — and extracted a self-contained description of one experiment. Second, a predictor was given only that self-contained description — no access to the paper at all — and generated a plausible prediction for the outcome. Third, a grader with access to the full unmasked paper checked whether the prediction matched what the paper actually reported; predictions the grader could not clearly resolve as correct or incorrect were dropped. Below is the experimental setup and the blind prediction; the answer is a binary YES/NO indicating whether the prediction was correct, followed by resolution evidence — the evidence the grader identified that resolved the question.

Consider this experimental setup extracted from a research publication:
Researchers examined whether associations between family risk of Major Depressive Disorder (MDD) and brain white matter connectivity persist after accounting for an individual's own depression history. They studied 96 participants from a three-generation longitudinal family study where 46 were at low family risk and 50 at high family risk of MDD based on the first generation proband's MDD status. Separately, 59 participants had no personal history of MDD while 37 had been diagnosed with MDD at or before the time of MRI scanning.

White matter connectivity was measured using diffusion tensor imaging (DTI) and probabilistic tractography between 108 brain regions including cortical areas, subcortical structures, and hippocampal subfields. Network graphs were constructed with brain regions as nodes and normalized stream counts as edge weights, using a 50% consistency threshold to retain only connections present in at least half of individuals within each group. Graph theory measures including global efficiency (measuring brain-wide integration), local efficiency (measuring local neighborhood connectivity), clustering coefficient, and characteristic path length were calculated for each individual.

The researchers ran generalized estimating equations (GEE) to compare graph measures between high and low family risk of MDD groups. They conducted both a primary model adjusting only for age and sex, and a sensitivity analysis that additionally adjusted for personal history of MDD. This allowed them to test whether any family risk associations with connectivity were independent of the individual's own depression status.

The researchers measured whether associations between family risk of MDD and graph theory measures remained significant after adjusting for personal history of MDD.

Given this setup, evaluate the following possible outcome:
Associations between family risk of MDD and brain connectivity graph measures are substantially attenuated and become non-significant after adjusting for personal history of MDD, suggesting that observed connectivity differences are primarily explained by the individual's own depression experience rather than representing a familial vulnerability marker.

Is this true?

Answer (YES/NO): NO